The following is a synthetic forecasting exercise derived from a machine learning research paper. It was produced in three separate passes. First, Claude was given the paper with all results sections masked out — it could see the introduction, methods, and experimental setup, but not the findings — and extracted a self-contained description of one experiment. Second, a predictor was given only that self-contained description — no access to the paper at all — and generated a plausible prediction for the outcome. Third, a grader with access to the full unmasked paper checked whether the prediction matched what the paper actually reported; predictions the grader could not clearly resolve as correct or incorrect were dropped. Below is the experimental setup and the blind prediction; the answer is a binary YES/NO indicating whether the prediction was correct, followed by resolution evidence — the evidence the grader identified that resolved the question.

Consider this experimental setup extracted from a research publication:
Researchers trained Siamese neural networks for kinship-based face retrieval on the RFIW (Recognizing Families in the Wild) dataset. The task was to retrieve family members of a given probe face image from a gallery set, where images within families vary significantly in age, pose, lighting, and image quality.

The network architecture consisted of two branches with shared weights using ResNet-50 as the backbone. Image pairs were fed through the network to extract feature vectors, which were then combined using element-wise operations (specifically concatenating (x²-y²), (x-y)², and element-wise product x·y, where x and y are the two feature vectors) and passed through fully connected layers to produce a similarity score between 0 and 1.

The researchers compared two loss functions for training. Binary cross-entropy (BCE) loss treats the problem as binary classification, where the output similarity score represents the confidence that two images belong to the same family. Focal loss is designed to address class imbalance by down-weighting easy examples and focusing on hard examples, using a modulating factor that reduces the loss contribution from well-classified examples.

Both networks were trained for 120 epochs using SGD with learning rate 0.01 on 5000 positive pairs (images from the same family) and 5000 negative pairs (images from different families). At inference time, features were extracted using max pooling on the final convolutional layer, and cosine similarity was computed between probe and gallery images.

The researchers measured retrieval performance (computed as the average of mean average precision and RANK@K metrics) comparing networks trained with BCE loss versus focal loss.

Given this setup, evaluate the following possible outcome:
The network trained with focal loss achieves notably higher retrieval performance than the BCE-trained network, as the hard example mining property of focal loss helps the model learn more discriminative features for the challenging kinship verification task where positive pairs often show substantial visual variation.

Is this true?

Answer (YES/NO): NO